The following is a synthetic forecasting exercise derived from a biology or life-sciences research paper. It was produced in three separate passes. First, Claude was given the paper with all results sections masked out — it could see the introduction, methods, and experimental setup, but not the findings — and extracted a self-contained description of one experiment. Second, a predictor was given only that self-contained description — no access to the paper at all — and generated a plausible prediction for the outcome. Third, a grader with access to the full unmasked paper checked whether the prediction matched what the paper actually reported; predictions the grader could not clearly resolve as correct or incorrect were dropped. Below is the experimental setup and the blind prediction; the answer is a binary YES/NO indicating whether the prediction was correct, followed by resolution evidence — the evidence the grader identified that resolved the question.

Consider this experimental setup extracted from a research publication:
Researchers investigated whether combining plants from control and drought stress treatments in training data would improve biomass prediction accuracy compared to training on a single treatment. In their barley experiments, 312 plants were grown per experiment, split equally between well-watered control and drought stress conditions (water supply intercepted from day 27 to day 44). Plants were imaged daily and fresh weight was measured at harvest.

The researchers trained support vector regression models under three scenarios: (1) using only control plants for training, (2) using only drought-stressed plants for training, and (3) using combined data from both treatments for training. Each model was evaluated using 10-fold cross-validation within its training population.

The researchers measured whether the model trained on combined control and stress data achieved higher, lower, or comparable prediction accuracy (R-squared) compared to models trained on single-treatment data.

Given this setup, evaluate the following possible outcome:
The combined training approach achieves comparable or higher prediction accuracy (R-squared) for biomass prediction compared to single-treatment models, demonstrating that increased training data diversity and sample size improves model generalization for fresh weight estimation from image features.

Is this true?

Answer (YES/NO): YES